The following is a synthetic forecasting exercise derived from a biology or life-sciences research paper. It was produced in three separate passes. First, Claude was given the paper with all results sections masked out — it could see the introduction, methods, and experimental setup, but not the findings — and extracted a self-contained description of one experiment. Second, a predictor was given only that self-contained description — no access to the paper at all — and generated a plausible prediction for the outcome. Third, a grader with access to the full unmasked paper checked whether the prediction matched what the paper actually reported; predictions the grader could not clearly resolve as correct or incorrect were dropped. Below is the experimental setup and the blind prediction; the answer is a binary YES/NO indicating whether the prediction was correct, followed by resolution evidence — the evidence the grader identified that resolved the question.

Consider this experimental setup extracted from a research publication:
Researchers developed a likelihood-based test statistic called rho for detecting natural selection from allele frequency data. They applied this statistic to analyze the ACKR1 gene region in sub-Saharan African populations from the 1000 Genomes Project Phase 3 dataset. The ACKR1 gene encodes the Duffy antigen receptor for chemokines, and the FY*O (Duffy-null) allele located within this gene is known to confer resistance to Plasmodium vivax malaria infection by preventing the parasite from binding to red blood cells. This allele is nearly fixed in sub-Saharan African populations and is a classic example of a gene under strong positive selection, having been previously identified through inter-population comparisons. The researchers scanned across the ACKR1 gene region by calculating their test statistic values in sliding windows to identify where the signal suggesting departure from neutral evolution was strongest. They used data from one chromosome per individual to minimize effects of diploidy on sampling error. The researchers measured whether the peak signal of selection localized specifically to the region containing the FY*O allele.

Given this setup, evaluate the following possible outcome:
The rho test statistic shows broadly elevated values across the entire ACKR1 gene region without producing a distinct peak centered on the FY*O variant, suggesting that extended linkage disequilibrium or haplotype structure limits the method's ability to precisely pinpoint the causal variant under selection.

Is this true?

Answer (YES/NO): YES